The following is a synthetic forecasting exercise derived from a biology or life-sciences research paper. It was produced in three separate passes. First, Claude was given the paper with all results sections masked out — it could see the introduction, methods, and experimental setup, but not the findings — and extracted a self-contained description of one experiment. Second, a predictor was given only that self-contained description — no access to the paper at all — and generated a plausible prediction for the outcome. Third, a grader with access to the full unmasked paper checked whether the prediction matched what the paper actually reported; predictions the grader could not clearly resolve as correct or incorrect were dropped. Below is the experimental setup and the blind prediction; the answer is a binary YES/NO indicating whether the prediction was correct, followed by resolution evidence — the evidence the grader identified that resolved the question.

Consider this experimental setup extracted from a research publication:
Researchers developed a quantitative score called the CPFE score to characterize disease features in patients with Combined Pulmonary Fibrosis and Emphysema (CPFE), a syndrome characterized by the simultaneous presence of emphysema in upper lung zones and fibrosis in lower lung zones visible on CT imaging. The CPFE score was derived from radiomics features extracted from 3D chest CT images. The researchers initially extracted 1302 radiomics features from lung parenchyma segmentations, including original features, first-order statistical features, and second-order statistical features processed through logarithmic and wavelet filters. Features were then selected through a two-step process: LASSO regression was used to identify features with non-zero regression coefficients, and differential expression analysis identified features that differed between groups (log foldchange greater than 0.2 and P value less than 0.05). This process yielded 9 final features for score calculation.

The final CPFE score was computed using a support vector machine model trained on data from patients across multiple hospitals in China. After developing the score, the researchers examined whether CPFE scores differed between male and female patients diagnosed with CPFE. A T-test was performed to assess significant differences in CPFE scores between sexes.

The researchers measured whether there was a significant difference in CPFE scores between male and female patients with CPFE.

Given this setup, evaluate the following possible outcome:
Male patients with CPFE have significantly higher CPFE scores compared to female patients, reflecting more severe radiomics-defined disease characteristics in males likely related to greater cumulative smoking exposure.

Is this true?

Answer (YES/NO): NO